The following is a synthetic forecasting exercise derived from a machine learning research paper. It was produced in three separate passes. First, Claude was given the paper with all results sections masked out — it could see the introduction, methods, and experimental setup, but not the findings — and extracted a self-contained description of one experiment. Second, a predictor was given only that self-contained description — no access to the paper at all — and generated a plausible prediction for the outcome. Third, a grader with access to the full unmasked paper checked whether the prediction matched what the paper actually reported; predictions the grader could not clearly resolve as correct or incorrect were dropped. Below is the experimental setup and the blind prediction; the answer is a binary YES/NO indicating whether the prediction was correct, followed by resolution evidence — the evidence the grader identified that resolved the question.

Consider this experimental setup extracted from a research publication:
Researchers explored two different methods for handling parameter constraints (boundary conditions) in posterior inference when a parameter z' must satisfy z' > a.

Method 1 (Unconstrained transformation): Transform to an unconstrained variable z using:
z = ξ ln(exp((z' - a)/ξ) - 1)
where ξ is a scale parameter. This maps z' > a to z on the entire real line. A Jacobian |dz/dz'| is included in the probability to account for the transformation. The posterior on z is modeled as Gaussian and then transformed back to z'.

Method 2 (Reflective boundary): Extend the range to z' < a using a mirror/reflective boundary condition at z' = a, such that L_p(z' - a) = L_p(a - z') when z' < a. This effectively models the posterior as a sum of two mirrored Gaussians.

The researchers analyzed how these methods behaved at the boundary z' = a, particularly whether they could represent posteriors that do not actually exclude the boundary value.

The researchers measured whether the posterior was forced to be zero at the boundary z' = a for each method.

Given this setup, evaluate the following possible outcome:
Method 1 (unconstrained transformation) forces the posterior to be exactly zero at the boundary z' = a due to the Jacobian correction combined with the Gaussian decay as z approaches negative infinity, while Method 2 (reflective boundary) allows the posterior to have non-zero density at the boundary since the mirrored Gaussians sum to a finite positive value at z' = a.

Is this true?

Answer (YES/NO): YES